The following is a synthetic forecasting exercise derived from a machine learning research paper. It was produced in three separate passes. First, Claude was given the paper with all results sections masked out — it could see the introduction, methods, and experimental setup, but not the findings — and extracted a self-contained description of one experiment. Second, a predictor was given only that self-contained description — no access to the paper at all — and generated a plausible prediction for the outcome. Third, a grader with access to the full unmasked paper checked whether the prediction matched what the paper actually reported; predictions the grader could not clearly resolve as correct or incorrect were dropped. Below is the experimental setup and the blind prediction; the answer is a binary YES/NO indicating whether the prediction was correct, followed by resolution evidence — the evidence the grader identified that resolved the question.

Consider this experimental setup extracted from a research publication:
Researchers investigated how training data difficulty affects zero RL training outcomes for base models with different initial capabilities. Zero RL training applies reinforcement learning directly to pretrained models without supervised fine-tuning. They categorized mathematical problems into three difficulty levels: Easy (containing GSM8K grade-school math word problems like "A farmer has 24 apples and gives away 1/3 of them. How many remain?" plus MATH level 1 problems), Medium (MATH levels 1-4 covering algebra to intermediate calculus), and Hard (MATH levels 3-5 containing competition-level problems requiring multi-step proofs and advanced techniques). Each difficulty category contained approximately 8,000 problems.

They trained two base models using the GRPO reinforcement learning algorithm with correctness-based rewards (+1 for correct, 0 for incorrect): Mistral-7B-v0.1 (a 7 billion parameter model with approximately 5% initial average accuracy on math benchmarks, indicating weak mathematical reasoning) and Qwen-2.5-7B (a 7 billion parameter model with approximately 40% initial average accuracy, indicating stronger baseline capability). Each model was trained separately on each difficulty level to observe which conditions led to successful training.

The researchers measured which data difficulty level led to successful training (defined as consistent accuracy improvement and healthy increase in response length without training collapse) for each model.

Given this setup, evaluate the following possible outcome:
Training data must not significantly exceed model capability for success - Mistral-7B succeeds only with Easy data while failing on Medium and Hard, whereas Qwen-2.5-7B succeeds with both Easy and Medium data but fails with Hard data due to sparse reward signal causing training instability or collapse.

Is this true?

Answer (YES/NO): NO